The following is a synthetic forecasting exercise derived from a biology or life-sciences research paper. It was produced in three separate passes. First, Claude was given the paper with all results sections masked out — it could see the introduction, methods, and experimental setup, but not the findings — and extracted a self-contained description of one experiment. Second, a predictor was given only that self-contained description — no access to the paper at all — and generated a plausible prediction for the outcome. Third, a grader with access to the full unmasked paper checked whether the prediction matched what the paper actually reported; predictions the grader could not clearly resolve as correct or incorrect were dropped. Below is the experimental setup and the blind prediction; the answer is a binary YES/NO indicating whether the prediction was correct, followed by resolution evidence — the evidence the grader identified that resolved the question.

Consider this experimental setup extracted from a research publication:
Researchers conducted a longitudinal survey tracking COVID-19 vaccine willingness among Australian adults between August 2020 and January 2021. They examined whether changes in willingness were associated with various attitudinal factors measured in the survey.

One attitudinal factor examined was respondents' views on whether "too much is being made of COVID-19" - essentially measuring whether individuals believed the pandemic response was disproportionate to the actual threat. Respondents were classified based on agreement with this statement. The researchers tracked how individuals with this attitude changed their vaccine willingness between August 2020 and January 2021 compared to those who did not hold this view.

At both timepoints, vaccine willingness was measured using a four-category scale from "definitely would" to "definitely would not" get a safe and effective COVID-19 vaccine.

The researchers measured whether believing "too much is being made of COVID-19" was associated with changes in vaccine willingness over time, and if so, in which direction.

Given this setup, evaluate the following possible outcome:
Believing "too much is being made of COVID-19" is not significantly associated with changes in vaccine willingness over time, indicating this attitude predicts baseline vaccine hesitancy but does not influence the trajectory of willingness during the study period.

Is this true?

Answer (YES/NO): NO